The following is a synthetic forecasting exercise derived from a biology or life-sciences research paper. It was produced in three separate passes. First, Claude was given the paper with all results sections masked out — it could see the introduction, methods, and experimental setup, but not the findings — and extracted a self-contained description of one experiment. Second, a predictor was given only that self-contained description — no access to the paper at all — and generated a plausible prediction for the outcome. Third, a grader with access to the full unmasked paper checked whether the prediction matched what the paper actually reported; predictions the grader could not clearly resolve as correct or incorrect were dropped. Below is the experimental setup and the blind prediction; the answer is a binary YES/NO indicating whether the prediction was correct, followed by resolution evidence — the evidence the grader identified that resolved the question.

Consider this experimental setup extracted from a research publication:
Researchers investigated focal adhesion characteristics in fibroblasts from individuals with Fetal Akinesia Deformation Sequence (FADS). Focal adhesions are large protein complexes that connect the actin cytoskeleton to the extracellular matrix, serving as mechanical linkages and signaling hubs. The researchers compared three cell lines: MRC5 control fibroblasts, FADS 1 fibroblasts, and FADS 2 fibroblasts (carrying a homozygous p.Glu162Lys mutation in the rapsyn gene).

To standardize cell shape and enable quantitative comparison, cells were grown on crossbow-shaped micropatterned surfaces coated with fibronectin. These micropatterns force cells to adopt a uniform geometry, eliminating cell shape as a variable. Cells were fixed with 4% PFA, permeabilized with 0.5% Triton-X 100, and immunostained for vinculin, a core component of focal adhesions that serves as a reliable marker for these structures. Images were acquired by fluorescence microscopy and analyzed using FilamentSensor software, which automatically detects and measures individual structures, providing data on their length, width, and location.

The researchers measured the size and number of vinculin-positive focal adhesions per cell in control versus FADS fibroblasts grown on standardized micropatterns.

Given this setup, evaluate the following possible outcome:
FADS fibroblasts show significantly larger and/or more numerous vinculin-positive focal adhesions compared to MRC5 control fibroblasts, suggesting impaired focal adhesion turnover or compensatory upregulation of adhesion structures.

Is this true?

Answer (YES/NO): YES